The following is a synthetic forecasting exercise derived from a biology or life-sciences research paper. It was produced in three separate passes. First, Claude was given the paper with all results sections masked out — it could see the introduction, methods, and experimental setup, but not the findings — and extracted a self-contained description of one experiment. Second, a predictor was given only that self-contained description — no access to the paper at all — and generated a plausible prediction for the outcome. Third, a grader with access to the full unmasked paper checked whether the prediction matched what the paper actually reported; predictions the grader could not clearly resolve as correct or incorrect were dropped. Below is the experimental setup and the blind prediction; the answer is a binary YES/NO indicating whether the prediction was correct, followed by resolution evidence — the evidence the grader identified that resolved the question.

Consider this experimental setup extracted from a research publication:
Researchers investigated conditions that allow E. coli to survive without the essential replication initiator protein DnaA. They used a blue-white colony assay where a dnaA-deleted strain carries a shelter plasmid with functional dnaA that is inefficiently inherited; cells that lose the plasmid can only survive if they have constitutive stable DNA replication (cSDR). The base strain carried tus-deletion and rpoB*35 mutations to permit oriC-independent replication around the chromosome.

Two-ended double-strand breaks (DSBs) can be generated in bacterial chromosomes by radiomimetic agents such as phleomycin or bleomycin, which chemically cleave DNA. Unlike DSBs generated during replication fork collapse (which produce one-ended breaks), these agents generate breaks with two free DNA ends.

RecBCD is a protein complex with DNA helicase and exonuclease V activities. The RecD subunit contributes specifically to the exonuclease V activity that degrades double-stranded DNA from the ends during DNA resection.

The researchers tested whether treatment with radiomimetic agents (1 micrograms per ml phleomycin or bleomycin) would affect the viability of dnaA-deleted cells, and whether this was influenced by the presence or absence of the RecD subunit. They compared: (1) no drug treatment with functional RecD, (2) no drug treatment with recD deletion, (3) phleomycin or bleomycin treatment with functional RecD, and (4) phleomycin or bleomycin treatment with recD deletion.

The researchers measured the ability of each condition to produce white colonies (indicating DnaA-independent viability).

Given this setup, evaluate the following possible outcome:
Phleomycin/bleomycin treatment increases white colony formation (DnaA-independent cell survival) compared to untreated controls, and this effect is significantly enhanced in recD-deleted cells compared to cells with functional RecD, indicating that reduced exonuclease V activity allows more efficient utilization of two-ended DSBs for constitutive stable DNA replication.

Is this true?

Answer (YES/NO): NO